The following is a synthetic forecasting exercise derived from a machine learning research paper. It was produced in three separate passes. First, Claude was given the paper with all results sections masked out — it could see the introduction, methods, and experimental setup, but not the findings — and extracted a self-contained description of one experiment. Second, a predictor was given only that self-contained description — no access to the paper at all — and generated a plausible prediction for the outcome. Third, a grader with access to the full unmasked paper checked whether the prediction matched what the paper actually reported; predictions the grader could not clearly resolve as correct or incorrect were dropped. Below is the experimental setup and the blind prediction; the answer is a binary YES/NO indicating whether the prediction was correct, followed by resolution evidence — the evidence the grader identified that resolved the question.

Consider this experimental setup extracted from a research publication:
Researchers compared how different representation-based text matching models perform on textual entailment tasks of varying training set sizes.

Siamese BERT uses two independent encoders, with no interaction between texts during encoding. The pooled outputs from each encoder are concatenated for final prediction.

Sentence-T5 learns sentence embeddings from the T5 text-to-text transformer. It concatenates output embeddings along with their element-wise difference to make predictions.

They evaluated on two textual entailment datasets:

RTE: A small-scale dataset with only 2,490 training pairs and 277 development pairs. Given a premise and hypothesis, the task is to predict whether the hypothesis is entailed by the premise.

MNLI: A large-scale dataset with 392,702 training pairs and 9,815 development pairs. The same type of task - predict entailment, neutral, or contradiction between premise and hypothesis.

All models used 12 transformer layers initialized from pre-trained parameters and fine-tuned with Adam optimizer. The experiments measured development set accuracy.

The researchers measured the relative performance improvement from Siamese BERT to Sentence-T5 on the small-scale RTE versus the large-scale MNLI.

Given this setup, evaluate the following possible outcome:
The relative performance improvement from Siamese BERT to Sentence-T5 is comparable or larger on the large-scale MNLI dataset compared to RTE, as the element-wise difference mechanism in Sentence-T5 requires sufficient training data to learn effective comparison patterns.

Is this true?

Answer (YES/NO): YES